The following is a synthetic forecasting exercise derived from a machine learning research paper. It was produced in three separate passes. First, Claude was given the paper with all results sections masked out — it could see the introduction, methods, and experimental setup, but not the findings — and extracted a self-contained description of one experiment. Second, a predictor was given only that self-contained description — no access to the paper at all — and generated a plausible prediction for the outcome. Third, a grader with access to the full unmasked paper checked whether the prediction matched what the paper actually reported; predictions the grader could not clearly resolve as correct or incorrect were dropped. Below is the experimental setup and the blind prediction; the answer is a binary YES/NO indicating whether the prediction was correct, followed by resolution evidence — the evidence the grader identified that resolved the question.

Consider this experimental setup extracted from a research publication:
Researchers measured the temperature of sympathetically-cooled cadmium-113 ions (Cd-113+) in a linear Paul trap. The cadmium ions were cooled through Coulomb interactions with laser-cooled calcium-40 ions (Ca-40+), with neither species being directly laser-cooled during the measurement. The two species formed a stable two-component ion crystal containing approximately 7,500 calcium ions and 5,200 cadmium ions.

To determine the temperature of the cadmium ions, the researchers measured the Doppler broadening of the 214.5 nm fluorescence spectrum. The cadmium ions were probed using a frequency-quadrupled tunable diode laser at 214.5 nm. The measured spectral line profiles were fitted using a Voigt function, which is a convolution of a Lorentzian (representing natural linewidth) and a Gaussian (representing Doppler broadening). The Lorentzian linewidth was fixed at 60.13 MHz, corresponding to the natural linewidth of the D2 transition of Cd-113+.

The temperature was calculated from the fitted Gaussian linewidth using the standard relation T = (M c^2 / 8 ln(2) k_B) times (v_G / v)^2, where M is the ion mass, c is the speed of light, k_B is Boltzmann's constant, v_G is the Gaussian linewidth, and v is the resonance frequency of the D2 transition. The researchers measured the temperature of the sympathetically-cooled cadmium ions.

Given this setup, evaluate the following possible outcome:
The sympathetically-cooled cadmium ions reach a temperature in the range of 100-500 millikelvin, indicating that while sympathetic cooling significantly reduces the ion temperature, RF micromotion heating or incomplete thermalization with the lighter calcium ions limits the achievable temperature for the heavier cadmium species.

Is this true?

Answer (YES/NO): NO